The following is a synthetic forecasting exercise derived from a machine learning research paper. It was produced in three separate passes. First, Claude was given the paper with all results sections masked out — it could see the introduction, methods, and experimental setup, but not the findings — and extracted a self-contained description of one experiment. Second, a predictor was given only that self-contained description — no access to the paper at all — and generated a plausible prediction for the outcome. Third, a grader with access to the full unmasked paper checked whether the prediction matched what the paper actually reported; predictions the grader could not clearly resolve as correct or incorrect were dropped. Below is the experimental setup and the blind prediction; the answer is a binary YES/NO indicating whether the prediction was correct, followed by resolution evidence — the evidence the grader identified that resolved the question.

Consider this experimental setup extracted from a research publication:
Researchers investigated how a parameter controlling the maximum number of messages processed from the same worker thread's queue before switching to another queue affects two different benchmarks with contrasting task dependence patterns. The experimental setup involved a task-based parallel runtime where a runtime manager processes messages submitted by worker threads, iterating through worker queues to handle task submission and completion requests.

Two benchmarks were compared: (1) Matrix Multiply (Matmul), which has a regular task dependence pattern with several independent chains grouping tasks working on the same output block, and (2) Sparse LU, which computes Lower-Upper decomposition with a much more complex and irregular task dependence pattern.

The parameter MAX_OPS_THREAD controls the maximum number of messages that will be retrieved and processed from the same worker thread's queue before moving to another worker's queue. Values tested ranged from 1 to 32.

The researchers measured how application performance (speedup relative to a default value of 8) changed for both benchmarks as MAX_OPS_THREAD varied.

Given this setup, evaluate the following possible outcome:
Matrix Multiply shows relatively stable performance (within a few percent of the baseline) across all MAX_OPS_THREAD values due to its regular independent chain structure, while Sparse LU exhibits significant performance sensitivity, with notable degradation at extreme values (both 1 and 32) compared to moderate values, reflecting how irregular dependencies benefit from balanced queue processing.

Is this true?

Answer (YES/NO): NO